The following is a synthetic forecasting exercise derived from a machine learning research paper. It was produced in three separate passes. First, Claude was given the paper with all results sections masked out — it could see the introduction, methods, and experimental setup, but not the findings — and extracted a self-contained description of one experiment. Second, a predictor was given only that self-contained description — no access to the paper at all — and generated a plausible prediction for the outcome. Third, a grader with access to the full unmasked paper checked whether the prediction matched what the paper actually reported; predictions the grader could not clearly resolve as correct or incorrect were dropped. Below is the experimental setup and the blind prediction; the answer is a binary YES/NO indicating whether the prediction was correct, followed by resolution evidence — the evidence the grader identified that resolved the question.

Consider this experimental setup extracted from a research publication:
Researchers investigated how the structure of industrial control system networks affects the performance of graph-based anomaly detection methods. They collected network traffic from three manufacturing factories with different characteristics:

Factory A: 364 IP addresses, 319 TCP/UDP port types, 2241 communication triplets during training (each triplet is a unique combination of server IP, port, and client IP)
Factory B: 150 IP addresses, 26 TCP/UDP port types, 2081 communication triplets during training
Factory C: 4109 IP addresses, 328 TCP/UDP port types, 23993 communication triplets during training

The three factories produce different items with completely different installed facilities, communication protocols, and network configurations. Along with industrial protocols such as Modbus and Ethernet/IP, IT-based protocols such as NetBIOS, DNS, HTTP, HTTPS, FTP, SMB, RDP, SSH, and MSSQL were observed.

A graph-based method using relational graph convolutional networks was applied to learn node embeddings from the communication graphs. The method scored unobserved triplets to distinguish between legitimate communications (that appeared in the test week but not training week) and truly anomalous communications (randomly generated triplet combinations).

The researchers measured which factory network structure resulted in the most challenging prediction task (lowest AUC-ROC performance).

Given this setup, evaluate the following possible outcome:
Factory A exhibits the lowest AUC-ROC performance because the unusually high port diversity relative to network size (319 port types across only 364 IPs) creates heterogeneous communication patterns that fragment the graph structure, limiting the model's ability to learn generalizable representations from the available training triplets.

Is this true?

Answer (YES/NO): NO